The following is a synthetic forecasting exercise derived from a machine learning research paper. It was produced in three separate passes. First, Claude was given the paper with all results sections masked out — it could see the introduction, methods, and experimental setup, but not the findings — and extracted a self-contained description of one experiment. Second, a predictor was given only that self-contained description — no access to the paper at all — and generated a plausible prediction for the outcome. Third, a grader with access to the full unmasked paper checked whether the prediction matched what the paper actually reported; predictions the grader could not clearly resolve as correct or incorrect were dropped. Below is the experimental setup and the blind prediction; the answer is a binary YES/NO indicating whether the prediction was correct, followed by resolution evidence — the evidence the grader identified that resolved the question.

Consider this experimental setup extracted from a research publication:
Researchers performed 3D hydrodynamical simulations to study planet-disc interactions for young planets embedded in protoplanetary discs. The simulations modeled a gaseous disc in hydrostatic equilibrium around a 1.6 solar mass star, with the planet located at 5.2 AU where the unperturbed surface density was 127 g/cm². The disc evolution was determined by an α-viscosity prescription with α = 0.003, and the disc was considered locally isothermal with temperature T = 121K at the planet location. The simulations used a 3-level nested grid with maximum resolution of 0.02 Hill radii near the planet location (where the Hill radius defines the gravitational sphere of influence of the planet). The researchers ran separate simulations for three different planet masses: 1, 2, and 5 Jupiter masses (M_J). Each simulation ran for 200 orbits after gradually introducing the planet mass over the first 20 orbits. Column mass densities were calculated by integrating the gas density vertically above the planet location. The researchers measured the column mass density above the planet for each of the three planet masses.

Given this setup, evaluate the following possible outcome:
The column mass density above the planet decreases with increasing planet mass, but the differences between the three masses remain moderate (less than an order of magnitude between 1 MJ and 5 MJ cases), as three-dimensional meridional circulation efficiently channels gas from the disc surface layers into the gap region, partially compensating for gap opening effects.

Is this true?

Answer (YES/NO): NO